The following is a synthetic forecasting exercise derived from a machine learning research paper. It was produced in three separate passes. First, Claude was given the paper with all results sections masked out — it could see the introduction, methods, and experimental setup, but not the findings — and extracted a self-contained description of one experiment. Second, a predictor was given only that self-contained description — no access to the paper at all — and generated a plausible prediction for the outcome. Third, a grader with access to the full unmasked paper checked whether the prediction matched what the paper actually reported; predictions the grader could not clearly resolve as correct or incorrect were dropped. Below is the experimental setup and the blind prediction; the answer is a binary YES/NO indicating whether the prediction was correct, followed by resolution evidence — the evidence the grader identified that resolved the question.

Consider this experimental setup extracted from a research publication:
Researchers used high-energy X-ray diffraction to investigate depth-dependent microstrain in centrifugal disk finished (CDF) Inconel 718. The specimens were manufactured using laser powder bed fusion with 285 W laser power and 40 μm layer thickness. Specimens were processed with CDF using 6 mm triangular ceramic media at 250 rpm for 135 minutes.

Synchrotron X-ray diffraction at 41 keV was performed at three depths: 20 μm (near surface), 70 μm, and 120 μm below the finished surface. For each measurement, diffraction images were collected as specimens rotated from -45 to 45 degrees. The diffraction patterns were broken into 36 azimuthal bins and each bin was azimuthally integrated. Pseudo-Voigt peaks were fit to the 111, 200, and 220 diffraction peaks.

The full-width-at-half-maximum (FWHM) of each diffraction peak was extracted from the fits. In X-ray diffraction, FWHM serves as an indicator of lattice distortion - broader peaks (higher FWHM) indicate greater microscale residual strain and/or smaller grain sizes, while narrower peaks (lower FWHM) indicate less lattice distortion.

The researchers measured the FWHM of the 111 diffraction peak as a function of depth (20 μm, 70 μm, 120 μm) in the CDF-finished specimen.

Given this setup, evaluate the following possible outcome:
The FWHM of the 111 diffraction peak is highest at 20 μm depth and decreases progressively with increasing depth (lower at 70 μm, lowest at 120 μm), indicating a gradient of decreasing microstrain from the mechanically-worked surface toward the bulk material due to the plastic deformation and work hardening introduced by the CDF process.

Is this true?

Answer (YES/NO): YES